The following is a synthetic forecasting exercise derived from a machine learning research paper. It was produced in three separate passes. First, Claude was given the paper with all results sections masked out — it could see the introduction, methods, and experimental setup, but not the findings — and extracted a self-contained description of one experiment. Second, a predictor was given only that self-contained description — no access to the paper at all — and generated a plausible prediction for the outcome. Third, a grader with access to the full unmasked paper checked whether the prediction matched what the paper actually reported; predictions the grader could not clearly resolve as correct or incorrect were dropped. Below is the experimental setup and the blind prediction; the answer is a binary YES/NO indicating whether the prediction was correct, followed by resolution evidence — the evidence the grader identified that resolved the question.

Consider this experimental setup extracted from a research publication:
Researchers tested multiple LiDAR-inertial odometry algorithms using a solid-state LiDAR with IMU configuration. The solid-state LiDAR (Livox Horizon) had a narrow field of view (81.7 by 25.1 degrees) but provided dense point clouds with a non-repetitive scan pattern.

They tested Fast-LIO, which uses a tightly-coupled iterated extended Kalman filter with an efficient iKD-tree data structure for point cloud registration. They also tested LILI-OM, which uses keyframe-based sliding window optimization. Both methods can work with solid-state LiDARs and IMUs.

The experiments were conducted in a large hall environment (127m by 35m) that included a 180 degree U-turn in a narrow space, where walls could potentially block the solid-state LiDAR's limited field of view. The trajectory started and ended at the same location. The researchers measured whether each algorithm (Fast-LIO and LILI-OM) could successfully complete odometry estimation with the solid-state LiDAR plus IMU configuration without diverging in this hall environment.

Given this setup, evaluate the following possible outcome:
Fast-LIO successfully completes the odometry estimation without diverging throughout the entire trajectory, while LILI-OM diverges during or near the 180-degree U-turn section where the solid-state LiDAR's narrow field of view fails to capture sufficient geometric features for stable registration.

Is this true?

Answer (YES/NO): YES